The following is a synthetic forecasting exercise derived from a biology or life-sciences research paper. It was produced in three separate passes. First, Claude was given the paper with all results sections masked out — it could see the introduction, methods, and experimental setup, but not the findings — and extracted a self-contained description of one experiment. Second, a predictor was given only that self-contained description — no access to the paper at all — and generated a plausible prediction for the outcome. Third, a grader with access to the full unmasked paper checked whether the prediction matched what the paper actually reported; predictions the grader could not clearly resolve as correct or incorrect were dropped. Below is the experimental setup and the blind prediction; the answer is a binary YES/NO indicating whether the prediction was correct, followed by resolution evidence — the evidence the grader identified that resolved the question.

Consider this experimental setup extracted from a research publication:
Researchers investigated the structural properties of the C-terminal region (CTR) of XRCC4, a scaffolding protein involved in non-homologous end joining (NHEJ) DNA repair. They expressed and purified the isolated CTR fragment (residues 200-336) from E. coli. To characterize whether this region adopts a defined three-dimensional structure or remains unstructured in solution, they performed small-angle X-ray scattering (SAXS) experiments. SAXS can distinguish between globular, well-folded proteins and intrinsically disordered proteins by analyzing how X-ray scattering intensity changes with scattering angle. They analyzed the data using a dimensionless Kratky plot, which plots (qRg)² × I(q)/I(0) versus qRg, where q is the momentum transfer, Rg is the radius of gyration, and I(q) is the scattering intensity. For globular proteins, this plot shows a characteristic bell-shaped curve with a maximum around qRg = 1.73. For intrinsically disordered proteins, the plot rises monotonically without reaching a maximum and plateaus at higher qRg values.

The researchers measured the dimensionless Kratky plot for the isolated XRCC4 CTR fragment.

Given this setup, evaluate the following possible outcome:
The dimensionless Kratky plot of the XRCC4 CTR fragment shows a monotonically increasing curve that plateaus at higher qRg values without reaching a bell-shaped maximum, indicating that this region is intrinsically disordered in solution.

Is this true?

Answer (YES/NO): YES